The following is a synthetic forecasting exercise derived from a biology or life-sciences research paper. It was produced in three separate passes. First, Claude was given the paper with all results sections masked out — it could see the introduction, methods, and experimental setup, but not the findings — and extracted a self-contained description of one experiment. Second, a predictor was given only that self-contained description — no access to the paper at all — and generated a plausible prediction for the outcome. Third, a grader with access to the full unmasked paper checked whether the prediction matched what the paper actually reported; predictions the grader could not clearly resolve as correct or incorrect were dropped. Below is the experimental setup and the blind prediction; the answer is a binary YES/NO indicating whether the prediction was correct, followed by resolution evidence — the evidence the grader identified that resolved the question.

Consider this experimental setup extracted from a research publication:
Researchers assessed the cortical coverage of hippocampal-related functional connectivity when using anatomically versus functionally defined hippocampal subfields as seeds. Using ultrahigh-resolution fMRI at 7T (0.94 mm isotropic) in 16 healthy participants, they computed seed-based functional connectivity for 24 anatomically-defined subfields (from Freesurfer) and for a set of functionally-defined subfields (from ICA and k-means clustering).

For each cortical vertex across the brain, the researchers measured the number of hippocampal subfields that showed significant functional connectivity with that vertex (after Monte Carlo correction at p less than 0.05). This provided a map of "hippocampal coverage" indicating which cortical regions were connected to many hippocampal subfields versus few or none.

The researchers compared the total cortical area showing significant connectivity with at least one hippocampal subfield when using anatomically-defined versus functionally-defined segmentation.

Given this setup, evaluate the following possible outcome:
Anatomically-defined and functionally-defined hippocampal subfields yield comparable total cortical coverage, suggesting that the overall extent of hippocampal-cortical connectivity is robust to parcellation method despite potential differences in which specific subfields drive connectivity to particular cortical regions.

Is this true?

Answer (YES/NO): YES